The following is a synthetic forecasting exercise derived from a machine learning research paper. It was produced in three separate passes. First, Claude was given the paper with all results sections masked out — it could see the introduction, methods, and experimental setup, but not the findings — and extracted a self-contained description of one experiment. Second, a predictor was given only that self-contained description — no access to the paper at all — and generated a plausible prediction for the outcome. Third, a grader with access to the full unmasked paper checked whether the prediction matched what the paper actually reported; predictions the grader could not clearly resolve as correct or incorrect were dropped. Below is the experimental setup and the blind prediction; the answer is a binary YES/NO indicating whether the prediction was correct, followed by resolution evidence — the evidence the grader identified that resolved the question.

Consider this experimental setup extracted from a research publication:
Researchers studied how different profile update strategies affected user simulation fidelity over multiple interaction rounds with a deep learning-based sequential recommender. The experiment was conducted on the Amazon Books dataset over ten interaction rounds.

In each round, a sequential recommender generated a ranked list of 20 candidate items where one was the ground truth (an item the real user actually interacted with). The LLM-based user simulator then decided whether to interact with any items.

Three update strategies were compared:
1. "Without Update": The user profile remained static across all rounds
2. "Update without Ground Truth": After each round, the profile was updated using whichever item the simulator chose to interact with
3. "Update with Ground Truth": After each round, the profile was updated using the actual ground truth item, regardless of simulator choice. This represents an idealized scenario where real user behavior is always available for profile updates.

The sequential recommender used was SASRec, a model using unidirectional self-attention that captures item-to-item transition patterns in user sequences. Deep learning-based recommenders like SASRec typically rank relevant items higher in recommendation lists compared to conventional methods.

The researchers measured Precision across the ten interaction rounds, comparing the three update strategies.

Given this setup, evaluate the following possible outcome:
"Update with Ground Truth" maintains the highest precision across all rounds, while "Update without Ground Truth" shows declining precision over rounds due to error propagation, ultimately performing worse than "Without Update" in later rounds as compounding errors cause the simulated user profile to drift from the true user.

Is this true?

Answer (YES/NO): NO